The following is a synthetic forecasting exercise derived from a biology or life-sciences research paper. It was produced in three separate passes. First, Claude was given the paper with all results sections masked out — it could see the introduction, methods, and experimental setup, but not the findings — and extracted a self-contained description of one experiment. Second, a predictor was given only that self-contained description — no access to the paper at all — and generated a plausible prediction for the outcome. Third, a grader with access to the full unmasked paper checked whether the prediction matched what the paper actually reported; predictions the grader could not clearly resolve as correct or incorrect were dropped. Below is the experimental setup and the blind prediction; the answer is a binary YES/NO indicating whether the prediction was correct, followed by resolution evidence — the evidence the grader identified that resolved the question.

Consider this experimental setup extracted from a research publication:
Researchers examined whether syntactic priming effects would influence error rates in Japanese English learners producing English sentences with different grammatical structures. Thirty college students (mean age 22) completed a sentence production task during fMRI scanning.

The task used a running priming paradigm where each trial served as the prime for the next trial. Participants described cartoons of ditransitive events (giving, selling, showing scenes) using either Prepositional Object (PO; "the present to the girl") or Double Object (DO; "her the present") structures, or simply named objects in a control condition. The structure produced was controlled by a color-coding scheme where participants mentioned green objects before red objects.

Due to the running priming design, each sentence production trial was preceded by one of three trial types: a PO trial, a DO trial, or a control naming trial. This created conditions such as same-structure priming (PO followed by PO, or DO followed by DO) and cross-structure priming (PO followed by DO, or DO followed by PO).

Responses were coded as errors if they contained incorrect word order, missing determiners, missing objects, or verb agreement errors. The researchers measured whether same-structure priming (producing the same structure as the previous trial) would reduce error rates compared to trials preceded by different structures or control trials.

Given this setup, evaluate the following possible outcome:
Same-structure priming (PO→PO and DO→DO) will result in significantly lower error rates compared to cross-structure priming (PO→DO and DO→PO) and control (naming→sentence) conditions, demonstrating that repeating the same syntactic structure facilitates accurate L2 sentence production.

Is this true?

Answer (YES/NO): NO